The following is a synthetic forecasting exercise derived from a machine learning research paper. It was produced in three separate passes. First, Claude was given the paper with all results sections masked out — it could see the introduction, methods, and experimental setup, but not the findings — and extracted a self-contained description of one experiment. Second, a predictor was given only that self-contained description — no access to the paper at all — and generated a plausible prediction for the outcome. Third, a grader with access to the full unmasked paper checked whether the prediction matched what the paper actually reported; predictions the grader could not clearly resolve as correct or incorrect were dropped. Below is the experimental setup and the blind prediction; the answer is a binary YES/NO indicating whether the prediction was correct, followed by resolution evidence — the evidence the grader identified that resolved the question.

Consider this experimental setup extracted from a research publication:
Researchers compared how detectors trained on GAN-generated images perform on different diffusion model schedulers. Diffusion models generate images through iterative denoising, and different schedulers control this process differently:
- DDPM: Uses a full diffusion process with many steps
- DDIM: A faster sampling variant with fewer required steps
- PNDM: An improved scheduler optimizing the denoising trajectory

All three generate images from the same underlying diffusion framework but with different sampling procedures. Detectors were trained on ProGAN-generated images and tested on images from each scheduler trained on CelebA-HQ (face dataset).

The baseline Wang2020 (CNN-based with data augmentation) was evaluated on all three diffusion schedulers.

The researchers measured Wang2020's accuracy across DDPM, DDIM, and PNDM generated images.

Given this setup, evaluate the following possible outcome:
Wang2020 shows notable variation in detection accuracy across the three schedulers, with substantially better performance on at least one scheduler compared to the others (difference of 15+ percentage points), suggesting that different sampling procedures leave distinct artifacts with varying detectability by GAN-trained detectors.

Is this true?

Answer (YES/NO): NO